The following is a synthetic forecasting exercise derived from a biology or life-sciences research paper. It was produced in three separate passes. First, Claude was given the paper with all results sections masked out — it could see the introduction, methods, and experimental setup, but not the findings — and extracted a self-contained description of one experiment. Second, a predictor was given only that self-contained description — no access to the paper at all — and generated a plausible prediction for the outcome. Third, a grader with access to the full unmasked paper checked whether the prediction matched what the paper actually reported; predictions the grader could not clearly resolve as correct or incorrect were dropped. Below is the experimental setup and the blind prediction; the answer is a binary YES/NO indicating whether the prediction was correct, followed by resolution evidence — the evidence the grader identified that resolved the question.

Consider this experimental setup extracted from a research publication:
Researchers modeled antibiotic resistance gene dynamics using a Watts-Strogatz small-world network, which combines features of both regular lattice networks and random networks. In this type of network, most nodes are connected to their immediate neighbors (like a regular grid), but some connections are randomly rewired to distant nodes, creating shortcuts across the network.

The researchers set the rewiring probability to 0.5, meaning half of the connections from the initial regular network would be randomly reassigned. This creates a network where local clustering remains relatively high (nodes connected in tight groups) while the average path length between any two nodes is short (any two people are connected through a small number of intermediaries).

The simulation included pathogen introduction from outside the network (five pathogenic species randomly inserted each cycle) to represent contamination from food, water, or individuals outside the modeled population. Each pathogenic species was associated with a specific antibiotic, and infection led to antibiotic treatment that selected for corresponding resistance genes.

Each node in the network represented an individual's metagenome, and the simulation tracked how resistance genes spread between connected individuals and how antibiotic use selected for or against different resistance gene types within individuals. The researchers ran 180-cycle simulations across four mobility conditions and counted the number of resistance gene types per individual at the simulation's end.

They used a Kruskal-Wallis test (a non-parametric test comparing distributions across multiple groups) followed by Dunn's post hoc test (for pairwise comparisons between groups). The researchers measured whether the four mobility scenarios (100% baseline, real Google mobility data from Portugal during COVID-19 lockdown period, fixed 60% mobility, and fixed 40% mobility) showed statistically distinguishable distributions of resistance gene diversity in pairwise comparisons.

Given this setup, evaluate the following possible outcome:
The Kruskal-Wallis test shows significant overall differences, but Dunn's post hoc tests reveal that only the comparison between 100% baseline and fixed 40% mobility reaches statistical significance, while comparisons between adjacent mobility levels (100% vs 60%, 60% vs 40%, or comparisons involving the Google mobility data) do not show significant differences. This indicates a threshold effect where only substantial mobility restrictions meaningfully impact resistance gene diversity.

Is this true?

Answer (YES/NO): NO